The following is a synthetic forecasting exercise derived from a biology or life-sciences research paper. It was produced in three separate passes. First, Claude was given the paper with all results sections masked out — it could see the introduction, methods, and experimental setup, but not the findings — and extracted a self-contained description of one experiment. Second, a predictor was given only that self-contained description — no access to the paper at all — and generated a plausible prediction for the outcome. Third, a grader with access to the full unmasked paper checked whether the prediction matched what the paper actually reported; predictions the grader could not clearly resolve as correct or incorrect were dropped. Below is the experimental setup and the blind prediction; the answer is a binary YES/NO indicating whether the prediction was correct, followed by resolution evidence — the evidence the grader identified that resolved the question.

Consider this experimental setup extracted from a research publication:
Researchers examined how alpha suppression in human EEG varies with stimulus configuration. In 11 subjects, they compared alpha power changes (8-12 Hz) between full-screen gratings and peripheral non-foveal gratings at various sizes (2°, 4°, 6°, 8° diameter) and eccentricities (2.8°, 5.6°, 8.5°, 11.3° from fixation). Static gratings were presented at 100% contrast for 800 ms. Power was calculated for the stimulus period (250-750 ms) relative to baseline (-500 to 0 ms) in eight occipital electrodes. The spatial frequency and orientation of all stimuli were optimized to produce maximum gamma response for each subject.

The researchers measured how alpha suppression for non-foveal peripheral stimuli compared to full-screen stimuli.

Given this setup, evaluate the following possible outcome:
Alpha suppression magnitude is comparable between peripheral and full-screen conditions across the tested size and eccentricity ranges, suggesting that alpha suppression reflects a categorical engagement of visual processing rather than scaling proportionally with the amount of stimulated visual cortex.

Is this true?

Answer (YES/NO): NO